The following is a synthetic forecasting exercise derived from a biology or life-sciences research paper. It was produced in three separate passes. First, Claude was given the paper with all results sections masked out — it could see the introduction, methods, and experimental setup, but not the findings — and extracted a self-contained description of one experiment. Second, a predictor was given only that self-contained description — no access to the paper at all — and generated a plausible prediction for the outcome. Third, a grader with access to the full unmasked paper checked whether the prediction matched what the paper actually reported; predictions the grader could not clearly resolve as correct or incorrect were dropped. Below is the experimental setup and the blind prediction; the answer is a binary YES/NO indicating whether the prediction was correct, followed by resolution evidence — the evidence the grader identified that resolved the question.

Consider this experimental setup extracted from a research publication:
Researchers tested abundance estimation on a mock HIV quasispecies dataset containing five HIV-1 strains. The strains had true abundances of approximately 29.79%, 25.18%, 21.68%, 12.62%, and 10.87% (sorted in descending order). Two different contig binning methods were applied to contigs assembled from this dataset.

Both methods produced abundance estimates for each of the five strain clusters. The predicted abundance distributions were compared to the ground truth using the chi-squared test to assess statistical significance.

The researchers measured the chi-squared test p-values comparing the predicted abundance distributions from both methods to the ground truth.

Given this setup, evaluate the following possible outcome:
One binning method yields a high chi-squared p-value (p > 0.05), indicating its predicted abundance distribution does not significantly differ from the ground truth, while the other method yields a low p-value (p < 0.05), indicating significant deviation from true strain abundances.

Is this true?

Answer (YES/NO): NO